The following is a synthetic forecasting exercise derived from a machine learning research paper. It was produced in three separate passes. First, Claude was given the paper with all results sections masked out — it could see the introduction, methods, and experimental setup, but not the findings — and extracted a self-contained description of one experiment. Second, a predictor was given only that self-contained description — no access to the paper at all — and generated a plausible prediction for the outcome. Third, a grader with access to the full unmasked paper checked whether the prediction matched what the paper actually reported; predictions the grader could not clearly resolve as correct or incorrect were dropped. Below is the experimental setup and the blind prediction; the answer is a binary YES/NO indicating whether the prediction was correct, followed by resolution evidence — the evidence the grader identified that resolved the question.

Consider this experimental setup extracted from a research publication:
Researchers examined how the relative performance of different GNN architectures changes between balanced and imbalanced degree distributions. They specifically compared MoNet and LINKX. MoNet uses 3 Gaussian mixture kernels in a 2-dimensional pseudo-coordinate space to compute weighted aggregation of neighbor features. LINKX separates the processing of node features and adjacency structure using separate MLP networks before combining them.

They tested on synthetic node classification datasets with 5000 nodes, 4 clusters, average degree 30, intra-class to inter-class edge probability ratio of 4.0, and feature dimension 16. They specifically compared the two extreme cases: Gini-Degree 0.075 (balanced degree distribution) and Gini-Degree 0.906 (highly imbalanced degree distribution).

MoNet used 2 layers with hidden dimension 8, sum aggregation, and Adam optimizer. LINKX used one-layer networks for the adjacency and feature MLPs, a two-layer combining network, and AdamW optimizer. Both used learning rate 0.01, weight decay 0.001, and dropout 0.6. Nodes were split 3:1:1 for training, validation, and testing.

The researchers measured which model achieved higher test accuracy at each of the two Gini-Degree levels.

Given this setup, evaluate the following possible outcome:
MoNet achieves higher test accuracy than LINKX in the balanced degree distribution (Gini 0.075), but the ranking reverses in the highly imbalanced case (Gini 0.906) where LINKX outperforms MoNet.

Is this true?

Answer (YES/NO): YES